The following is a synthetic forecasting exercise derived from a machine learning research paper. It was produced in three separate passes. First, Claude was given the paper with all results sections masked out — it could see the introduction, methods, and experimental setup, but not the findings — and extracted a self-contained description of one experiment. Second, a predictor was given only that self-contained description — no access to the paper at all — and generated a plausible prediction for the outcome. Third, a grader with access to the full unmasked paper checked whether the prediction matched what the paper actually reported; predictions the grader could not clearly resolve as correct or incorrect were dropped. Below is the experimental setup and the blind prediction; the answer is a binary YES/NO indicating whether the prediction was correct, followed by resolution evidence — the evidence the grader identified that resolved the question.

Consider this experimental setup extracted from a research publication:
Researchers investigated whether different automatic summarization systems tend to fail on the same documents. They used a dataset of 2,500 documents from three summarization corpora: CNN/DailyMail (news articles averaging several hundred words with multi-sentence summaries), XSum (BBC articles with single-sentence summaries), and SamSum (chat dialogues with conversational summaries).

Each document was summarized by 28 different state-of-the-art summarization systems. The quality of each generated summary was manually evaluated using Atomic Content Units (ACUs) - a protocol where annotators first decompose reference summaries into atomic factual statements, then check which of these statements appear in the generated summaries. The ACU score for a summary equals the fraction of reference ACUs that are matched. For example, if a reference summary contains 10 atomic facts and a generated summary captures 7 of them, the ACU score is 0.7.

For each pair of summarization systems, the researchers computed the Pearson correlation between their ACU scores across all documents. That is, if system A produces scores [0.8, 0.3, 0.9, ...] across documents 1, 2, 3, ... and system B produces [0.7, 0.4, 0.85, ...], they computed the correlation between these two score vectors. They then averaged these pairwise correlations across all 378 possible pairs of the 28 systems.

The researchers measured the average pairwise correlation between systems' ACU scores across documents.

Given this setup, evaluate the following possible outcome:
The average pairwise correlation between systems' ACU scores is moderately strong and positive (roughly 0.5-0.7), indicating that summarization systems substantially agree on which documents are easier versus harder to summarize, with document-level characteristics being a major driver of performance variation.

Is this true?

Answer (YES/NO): YES